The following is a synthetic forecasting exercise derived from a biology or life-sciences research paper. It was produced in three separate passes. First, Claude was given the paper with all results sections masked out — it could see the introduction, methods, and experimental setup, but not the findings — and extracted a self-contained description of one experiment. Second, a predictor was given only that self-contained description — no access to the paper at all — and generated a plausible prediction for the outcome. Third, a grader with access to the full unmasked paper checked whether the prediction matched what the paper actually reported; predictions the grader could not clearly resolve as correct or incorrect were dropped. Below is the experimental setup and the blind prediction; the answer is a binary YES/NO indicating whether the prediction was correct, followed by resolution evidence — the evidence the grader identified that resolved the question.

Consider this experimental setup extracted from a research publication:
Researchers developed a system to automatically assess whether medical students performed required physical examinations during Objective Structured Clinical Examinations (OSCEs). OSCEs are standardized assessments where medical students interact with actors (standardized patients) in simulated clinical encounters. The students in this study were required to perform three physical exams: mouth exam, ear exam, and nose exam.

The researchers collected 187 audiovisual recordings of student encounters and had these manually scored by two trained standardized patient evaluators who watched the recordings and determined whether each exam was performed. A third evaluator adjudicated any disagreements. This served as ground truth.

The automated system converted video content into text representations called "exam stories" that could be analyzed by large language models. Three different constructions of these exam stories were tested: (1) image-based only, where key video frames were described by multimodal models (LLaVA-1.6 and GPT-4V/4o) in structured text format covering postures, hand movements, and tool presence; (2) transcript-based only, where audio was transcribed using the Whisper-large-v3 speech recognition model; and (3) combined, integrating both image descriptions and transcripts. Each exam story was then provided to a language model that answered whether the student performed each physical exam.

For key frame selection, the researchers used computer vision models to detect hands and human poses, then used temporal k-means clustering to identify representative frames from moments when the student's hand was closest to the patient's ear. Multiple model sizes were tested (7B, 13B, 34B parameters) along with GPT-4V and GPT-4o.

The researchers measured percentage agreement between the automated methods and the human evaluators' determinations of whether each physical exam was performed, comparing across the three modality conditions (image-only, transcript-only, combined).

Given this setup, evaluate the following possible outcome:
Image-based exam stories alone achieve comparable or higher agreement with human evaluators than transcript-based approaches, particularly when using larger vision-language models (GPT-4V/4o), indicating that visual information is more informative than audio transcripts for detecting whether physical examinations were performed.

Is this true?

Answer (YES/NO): NO